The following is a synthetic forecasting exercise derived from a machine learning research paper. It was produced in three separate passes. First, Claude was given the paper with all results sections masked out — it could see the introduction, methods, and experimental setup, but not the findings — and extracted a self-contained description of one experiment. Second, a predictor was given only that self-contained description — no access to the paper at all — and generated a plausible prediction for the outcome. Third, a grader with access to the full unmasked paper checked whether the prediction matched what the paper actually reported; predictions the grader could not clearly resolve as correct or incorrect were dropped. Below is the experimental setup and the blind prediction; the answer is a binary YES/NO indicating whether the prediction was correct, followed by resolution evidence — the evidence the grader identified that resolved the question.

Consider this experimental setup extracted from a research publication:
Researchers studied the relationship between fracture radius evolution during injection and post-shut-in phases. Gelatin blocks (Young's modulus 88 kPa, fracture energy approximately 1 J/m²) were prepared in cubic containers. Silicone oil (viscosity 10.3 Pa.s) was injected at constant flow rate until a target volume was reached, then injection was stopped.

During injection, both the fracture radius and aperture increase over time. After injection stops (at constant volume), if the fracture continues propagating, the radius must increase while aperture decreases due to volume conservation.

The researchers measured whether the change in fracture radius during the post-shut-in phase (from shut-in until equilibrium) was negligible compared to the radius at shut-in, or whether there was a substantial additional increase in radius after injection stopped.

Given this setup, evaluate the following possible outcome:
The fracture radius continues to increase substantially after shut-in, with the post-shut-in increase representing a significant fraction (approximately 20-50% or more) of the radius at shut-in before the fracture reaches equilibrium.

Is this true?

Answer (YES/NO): YES